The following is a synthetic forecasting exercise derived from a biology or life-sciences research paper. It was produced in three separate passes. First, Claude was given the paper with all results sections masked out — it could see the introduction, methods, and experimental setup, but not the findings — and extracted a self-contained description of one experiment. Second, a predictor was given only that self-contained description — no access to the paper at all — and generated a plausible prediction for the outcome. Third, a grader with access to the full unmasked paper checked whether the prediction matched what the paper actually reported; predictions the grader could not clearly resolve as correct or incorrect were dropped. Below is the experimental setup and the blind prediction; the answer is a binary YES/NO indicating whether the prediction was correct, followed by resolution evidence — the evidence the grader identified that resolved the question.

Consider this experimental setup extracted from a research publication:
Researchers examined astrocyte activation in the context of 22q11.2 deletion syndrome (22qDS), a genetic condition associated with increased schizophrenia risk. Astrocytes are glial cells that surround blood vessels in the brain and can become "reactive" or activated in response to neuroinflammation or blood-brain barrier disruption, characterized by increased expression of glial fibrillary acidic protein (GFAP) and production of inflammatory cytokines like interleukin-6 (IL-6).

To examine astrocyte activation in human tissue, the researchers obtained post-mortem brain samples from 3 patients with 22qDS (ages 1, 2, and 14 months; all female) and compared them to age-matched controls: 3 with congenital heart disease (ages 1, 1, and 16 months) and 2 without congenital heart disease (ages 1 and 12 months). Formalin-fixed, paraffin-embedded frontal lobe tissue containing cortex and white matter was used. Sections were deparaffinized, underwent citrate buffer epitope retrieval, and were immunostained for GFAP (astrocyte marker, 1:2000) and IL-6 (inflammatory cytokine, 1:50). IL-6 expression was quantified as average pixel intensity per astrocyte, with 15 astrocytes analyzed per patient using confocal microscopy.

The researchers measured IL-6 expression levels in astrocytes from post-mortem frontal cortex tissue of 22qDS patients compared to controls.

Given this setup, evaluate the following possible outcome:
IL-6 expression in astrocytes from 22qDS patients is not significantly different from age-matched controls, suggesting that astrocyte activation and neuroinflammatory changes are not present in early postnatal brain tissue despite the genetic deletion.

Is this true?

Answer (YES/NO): NO